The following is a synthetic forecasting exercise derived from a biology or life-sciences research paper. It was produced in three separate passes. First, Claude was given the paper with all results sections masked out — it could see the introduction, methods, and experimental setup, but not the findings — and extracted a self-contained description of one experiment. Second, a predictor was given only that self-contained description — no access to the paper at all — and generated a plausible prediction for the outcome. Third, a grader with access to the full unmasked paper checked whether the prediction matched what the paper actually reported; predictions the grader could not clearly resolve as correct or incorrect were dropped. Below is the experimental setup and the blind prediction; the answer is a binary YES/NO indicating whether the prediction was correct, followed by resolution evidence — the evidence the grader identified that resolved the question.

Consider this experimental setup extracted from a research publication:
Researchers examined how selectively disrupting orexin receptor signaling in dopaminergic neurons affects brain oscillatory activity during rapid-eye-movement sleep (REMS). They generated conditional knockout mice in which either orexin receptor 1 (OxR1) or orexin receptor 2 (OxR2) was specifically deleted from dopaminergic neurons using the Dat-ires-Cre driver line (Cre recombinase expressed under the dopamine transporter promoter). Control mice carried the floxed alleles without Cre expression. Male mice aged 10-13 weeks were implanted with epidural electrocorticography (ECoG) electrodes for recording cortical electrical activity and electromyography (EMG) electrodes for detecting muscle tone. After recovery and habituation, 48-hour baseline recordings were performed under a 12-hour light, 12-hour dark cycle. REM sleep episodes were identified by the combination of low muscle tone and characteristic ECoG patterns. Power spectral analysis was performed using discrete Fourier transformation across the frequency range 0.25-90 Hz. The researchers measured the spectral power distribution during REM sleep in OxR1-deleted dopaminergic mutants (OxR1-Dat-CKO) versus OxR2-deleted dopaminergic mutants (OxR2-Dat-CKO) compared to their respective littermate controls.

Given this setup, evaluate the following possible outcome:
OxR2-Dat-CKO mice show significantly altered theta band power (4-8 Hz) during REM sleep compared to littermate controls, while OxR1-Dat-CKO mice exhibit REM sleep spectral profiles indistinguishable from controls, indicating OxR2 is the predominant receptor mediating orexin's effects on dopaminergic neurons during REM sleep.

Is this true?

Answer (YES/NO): NO